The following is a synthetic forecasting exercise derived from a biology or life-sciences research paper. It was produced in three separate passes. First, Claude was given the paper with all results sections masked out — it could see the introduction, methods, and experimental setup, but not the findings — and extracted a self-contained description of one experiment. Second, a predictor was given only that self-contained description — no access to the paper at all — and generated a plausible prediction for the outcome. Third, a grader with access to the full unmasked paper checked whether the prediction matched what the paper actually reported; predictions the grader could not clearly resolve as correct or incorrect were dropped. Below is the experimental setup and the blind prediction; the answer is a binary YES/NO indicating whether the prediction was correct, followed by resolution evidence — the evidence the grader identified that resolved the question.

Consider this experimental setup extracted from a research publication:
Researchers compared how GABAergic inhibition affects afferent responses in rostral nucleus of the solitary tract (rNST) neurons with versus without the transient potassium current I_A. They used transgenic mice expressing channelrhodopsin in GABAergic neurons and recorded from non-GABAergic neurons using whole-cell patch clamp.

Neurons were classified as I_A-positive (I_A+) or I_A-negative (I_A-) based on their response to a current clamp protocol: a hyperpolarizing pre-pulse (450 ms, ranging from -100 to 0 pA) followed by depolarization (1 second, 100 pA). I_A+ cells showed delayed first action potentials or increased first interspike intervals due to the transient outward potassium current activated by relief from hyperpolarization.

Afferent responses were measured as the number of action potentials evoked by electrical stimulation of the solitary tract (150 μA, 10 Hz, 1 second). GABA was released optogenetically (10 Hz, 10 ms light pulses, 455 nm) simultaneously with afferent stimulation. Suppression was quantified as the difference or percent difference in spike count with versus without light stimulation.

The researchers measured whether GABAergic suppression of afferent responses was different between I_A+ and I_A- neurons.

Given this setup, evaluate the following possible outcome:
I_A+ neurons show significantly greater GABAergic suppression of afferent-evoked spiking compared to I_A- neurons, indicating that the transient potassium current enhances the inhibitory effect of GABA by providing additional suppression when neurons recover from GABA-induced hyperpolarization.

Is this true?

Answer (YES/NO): NO